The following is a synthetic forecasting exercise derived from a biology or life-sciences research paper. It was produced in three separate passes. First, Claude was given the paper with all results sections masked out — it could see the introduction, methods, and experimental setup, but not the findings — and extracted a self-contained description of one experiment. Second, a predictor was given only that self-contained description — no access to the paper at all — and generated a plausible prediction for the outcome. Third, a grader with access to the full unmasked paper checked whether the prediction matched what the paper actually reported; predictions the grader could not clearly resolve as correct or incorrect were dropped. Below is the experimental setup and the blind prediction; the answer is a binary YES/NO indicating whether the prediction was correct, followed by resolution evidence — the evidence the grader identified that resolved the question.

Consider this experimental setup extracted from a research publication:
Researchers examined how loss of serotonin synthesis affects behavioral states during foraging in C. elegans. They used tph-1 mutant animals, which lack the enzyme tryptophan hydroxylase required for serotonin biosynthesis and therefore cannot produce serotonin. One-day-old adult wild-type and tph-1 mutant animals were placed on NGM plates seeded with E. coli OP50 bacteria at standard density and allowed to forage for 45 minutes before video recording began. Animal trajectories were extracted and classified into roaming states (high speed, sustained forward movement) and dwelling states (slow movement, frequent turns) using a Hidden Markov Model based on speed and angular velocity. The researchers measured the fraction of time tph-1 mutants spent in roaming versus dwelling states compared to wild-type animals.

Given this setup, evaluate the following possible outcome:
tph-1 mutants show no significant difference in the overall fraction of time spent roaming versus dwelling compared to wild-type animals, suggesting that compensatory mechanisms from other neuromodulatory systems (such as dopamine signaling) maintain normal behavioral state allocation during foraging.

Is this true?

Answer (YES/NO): NO